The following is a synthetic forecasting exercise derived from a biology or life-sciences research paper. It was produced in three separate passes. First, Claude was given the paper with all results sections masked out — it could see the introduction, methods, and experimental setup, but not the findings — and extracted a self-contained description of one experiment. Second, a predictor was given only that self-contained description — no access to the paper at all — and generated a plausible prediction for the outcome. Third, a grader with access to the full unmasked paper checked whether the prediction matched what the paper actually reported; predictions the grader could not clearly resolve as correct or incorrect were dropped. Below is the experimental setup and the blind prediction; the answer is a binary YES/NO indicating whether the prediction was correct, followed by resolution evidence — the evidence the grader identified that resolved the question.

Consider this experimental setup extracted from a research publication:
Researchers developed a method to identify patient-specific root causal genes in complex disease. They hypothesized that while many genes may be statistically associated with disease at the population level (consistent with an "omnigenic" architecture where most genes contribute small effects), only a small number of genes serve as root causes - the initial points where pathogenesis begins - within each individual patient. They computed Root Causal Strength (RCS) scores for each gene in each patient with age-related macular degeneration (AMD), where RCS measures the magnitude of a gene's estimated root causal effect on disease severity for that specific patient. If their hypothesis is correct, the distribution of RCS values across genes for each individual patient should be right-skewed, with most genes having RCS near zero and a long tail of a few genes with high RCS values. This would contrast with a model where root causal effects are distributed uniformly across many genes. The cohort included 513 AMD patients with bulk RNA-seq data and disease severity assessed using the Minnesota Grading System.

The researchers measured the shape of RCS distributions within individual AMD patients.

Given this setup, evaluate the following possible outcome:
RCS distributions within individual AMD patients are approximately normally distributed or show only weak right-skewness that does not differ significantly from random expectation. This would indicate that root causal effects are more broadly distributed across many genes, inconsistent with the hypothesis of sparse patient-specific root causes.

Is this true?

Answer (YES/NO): NO